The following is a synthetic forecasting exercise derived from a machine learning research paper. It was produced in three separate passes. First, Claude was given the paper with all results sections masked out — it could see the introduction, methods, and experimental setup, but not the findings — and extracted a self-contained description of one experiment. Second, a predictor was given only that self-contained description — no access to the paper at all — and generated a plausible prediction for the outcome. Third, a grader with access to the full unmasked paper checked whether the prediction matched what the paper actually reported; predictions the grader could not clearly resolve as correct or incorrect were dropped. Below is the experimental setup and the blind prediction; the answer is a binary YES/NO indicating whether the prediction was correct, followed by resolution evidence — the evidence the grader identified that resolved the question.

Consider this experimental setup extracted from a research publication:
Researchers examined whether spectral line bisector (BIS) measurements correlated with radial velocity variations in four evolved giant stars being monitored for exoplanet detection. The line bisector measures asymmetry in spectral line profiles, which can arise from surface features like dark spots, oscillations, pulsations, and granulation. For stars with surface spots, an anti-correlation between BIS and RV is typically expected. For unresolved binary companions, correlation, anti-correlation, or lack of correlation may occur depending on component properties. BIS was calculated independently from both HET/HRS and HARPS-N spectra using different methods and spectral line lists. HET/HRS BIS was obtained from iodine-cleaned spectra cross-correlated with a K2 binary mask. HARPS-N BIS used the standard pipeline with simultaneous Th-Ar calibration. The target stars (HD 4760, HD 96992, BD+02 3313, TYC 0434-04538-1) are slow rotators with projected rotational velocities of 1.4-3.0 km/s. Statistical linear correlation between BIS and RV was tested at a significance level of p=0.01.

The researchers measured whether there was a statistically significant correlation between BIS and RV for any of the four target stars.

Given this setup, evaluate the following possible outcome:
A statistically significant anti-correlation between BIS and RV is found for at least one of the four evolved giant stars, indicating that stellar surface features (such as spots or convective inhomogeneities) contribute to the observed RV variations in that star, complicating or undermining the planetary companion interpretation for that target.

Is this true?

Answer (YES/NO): NO